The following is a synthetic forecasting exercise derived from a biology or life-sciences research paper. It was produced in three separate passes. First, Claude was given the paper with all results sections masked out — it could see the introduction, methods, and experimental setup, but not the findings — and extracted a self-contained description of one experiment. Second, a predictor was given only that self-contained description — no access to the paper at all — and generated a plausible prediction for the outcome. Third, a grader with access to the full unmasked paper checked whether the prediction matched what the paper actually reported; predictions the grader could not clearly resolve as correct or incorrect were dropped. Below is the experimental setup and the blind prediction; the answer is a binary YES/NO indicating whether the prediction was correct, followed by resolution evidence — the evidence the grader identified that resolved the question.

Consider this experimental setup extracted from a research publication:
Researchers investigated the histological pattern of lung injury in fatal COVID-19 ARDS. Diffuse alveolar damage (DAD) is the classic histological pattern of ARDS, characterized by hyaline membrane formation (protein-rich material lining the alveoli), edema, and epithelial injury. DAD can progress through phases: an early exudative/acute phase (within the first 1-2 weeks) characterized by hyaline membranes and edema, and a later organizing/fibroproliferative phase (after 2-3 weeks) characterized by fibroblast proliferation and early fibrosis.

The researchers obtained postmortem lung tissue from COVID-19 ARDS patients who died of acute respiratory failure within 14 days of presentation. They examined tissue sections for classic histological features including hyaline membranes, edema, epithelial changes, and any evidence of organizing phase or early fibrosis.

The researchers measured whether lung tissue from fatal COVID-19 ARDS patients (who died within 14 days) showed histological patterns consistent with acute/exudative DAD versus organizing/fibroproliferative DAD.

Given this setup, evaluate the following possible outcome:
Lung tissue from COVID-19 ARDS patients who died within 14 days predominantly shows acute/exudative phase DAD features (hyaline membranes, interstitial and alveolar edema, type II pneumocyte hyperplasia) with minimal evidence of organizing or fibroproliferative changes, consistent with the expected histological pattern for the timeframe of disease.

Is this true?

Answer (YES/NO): YES